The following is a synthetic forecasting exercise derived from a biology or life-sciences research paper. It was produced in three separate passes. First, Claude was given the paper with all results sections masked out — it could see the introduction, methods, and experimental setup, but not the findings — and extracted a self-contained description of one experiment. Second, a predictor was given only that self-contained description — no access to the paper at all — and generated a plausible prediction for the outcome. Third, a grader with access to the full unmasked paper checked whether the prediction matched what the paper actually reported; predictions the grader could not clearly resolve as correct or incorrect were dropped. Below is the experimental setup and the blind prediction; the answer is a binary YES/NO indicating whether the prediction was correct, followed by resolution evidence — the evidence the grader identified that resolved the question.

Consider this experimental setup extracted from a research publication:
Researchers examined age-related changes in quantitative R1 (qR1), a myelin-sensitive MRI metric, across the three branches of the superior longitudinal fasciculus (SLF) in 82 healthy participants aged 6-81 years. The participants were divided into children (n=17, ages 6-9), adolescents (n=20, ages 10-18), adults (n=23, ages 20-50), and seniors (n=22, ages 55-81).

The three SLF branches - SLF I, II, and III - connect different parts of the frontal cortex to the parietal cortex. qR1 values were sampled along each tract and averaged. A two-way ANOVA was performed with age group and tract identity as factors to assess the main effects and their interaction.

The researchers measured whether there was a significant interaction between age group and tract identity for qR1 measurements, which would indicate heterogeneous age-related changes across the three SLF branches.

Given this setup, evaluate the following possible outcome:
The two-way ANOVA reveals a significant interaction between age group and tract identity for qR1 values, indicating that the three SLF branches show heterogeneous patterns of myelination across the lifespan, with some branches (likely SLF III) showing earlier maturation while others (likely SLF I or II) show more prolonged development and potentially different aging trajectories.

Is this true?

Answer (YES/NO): NO